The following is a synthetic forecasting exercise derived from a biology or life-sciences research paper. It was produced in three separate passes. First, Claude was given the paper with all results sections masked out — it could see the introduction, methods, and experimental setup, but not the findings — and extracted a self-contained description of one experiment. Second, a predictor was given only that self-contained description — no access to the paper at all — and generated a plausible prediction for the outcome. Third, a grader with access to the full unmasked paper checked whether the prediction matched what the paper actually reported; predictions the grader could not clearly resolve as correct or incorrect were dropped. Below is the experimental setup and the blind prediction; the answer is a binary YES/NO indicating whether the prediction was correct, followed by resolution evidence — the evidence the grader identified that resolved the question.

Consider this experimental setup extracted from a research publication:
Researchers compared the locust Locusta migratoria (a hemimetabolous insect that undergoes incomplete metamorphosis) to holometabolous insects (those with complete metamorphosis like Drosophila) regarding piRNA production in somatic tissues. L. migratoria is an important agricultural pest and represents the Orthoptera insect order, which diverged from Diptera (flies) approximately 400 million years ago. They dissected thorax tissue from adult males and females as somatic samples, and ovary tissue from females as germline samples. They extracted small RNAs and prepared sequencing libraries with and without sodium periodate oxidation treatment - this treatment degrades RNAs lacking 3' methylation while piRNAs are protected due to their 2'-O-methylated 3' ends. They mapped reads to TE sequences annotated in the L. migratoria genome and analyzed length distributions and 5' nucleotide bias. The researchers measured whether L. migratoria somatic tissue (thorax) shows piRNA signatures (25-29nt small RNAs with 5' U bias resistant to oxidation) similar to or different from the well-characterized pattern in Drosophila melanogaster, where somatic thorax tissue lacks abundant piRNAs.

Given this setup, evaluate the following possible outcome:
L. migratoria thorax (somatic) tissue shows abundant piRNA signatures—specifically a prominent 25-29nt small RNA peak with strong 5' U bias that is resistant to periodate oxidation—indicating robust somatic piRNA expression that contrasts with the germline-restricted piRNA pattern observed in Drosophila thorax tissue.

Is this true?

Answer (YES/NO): YES